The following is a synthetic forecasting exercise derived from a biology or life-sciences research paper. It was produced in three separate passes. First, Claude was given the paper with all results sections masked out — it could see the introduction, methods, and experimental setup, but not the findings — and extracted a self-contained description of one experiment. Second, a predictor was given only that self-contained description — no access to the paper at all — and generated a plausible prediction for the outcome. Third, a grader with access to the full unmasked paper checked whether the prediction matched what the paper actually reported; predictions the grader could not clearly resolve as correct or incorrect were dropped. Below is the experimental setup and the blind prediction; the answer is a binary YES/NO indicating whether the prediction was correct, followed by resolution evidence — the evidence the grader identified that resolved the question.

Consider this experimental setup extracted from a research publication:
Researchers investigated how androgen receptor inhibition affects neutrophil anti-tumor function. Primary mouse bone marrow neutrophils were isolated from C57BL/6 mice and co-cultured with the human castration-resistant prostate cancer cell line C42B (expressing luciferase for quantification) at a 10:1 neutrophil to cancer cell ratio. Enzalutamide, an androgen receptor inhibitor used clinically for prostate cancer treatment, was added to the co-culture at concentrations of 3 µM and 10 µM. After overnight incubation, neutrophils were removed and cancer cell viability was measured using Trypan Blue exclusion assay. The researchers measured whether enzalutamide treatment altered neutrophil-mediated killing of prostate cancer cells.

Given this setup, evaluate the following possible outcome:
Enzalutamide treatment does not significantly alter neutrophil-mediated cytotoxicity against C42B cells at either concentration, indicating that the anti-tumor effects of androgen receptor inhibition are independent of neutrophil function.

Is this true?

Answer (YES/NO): NO